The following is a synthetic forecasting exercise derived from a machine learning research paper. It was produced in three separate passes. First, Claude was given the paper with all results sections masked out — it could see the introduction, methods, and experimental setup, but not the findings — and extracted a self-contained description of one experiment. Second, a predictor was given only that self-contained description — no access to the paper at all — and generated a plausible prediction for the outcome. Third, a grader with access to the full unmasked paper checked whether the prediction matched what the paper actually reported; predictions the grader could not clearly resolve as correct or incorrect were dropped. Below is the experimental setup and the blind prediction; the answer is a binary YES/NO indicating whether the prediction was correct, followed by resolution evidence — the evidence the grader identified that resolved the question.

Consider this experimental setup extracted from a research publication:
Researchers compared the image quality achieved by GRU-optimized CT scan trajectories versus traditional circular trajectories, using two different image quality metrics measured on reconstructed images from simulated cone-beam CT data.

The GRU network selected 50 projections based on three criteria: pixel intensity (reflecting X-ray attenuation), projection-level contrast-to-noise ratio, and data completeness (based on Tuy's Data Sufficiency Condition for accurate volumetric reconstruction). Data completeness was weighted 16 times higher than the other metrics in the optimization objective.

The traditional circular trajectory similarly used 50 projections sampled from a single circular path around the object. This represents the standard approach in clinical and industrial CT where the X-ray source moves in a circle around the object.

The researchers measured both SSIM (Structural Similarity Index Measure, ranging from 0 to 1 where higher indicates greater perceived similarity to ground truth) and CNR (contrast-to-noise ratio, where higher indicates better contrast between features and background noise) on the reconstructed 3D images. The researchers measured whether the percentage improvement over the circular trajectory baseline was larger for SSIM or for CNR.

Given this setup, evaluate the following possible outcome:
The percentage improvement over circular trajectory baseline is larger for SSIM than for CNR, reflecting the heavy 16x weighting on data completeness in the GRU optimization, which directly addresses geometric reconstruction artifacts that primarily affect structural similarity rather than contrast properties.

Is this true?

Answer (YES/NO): NO